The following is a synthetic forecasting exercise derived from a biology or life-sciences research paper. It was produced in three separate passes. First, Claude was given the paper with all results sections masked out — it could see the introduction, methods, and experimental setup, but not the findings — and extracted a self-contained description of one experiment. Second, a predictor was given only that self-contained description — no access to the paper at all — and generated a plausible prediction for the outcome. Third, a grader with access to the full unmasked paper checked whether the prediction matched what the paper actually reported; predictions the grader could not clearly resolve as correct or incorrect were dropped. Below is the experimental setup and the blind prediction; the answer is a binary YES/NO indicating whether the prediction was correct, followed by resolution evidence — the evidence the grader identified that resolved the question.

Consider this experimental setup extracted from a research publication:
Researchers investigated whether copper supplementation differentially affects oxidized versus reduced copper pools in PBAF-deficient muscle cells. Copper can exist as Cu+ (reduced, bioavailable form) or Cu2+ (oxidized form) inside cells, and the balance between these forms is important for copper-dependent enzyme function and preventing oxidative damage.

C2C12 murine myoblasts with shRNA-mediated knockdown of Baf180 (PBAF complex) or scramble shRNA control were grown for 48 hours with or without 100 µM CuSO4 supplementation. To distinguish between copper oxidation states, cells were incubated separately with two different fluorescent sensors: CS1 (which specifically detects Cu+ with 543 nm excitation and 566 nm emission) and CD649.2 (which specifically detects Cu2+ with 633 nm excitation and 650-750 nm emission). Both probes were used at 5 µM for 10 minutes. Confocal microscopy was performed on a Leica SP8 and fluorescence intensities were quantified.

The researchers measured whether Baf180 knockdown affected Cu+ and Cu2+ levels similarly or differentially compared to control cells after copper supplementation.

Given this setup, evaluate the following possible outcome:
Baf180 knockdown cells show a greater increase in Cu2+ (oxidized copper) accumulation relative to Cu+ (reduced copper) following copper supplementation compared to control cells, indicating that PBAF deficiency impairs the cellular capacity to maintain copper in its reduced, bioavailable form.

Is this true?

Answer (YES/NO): NO